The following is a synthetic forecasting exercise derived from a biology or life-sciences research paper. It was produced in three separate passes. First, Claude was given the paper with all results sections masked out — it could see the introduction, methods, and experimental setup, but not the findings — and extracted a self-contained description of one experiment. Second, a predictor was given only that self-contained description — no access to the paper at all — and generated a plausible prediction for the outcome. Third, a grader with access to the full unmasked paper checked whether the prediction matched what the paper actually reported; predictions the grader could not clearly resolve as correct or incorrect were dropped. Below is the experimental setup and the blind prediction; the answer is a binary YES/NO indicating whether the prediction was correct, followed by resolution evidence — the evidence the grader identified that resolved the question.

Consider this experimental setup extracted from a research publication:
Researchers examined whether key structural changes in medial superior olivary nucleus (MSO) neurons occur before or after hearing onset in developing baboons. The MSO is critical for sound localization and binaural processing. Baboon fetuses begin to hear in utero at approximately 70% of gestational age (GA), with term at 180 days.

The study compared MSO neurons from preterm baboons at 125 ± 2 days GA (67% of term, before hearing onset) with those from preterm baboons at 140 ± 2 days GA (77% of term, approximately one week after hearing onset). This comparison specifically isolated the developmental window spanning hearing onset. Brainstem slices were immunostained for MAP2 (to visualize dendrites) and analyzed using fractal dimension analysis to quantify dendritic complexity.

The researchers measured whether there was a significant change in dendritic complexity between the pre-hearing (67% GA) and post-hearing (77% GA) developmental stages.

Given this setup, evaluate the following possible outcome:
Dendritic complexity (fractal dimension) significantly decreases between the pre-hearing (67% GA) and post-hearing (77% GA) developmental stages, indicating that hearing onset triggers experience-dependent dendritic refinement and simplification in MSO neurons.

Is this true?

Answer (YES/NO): NO